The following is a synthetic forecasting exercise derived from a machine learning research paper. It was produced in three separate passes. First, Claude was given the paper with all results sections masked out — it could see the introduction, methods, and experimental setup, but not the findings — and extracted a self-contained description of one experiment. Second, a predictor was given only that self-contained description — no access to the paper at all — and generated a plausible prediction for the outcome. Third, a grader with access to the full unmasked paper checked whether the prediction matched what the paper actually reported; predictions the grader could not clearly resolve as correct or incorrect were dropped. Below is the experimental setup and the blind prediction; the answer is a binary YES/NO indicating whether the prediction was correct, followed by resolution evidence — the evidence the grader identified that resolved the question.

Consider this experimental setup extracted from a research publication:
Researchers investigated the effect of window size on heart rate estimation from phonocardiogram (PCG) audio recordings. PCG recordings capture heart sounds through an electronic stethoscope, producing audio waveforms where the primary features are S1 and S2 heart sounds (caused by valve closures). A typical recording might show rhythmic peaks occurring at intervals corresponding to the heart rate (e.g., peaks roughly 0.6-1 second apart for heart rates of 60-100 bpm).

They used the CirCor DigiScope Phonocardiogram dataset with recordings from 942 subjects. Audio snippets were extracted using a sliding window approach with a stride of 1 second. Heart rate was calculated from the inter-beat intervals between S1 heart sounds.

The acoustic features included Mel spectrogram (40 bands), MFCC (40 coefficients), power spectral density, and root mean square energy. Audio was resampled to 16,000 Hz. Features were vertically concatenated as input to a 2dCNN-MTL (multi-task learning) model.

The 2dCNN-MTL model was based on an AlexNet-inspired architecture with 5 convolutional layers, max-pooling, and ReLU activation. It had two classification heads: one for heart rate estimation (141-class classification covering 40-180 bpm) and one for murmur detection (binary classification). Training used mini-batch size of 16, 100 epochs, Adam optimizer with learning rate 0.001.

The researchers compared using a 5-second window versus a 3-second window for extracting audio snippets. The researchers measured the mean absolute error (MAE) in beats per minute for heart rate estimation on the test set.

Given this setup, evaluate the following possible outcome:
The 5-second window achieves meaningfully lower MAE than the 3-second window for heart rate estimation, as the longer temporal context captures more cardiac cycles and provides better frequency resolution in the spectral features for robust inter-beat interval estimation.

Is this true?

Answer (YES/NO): YES